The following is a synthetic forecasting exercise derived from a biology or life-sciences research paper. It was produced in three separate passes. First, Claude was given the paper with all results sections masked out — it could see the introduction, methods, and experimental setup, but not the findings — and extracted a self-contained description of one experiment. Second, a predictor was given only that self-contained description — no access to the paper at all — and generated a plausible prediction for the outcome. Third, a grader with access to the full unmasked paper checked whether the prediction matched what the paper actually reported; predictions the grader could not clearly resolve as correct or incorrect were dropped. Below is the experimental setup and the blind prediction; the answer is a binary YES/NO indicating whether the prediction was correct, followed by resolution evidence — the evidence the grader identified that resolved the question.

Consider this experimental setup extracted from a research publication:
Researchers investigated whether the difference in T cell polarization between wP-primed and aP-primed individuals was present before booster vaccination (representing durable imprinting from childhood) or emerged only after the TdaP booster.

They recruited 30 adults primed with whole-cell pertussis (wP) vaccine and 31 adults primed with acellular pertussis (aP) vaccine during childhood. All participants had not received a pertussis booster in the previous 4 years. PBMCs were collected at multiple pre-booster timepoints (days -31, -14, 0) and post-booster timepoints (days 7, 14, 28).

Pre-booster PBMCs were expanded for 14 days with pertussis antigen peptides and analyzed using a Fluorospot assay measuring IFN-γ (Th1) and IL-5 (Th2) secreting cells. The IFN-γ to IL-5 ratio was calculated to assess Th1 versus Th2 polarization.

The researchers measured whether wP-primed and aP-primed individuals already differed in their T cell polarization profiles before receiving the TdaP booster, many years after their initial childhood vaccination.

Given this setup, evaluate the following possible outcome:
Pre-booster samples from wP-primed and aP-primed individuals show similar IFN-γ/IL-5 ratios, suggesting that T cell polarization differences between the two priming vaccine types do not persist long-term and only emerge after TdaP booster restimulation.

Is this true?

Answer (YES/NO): NO